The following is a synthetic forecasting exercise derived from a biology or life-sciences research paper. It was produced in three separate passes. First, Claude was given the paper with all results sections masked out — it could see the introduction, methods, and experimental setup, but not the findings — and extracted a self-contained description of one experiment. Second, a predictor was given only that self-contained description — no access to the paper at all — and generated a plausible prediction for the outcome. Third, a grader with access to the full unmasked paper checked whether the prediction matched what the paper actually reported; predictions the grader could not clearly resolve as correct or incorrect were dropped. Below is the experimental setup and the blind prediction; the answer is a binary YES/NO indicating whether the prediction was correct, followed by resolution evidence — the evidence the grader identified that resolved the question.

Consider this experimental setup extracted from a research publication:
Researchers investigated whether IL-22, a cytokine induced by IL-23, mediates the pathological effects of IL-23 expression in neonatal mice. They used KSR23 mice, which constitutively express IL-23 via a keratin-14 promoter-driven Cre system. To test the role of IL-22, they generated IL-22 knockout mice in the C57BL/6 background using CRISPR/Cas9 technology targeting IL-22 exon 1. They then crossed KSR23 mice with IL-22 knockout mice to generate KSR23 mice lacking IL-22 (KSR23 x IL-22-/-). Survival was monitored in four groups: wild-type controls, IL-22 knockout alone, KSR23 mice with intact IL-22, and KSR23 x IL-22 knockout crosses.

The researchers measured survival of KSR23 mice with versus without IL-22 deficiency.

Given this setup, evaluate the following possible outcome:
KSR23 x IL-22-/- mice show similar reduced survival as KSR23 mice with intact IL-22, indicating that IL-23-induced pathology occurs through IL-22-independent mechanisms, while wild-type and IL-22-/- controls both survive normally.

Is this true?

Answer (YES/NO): NO